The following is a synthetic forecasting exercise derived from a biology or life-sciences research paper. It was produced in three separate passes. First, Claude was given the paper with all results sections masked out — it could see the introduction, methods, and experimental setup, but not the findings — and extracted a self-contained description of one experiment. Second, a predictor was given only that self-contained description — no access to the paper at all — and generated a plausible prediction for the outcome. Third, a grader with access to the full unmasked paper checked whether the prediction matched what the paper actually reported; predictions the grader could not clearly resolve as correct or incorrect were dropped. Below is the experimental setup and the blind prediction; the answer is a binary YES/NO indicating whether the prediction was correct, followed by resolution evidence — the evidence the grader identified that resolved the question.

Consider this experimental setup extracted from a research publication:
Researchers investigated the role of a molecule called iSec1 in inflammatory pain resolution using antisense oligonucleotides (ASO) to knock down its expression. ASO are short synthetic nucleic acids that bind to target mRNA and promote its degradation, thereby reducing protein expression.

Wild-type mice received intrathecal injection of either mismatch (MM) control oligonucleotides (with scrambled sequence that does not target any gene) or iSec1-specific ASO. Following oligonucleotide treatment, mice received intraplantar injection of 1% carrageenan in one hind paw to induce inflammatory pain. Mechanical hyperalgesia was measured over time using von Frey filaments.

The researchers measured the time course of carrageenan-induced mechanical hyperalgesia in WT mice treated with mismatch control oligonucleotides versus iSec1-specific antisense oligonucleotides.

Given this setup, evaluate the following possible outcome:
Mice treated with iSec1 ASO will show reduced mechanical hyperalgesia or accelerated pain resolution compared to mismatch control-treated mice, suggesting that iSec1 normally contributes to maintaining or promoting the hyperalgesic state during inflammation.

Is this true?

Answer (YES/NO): NO